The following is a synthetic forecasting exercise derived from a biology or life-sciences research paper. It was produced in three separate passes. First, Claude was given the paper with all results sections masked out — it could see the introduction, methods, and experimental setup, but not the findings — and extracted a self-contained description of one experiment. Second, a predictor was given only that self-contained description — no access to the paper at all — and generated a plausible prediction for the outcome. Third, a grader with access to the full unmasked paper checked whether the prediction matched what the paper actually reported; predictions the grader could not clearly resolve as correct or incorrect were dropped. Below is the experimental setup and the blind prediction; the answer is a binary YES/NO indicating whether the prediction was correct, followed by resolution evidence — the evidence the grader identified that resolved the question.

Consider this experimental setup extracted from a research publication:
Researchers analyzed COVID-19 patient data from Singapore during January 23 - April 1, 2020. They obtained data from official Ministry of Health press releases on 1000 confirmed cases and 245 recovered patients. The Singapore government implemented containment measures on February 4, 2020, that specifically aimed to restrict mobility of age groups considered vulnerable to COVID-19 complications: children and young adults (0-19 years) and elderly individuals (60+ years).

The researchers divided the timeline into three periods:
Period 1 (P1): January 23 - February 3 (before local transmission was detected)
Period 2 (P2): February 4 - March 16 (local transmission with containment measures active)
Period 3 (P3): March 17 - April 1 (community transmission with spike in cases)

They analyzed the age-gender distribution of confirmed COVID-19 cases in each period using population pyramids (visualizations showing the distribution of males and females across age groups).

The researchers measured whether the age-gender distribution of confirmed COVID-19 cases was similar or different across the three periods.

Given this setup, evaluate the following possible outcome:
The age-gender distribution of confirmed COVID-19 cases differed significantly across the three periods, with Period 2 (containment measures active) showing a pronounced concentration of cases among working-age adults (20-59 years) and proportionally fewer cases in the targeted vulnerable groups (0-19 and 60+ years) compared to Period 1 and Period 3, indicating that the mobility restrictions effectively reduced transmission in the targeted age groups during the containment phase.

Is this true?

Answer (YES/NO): NO